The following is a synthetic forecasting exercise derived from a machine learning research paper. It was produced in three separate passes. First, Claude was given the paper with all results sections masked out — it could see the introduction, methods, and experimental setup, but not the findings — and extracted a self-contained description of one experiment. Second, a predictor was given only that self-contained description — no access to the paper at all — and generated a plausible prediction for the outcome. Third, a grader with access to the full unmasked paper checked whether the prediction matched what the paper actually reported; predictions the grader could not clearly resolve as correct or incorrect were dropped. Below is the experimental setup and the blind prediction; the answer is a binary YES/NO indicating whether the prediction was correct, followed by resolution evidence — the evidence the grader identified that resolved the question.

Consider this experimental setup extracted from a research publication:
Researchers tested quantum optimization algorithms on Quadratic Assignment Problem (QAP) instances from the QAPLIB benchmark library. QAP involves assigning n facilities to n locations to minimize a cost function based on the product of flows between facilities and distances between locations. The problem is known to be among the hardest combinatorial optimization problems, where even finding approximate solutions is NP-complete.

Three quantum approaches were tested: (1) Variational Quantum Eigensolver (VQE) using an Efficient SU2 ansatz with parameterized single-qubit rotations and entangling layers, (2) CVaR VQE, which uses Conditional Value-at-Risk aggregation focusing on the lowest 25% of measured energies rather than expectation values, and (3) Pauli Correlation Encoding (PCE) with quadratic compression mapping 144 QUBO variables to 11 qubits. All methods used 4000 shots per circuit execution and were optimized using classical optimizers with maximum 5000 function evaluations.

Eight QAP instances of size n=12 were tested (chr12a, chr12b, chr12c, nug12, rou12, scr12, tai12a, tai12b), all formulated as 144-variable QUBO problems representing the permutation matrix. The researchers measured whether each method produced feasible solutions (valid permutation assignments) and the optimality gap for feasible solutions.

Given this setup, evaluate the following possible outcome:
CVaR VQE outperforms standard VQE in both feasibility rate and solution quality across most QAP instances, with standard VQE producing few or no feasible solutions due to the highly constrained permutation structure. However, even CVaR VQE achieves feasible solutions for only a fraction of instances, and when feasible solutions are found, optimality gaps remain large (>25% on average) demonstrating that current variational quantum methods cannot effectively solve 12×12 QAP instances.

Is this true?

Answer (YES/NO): NO